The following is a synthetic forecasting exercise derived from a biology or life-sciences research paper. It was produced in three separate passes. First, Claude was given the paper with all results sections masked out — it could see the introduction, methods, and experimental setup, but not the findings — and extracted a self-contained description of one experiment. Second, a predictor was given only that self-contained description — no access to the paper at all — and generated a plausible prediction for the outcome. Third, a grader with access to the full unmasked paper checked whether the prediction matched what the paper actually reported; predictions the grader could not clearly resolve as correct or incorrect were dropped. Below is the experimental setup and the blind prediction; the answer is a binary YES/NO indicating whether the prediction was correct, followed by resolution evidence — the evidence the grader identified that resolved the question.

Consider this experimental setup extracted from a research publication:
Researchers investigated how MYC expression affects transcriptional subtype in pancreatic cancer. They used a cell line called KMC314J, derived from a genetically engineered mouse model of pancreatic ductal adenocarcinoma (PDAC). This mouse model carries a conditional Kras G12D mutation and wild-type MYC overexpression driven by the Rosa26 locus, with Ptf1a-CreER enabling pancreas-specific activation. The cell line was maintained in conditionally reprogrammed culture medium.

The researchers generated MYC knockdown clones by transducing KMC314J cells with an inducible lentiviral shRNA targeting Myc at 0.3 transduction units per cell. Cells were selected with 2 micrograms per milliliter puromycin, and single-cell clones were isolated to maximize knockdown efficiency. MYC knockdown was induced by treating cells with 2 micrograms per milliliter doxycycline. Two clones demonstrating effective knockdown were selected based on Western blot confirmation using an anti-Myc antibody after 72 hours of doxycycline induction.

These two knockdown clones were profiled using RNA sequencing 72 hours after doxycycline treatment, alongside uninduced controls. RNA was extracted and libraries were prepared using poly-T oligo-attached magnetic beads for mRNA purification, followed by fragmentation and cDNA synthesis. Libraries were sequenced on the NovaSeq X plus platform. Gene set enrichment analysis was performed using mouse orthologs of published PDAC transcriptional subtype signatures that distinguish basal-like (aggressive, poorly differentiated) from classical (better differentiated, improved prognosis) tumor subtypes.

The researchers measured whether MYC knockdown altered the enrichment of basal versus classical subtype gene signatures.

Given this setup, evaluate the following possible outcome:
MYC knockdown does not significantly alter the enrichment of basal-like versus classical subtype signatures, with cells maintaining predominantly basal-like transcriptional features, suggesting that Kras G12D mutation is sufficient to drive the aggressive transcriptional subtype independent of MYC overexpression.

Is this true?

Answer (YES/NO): NO